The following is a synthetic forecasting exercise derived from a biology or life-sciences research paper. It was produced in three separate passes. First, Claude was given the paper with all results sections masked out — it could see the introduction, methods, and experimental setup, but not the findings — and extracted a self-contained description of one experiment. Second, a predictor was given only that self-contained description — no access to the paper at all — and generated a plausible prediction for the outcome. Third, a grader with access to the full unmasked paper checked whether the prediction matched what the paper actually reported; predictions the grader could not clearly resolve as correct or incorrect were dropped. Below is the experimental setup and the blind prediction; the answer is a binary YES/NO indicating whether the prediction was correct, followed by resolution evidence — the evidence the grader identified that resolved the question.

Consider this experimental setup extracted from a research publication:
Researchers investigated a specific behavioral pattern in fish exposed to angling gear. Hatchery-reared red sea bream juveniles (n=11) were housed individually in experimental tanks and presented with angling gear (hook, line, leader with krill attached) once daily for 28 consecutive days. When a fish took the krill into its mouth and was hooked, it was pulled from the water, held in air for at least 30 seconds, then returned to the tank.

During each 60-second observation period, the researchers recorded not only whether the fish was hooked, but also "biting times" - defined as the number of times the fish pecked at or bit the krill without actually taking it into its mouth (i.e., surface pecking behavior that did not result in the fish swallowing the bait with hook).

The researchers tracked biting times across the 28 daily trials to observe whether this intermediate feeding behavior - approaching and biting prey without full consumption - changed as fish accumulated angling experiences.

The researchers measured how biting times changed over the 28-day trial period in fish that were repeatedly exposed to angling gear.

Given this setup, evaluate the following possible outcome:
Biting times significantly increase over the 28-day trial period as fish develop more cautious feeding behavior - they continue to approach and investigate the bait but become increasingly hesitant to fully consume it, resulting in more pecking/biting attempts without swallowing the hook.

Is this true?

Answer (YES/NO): YES